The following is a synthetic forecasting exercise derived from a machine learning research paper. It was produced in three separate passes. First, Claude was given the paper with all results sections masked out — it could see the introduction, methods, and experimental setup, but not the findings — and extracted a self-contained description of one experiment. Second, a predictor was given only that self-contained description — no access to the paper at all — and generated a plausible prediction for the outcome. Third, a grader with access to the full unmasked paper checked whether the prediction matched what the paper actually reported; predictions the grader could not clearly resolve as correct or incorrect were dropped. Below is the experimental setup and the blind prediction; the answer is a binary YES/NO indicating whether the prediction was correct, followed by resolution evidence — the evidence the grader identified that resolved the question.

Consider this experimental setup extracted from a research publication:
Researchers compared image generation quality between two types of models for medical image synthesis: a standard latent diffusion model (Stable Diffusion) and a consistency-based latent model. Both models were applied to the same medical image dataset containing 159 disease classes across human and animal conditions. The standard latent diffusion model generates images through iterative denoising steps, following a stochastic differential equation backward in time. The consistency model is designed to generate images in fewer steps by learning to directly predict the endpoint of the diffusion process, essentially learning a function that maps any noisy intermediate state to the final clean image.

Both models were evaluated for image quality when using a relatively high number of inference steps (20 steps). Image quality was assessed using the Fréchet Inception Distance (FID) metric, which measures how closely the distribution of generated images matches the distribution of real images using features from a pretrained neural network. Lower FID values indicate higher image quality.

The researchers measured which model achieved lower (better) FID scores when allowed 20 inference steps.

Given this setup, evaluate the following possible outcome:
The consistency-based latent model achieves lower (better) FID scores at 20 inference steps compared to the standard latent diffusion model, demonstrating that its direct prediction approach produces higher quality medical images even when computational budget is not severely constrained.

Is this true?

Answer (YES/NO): NO